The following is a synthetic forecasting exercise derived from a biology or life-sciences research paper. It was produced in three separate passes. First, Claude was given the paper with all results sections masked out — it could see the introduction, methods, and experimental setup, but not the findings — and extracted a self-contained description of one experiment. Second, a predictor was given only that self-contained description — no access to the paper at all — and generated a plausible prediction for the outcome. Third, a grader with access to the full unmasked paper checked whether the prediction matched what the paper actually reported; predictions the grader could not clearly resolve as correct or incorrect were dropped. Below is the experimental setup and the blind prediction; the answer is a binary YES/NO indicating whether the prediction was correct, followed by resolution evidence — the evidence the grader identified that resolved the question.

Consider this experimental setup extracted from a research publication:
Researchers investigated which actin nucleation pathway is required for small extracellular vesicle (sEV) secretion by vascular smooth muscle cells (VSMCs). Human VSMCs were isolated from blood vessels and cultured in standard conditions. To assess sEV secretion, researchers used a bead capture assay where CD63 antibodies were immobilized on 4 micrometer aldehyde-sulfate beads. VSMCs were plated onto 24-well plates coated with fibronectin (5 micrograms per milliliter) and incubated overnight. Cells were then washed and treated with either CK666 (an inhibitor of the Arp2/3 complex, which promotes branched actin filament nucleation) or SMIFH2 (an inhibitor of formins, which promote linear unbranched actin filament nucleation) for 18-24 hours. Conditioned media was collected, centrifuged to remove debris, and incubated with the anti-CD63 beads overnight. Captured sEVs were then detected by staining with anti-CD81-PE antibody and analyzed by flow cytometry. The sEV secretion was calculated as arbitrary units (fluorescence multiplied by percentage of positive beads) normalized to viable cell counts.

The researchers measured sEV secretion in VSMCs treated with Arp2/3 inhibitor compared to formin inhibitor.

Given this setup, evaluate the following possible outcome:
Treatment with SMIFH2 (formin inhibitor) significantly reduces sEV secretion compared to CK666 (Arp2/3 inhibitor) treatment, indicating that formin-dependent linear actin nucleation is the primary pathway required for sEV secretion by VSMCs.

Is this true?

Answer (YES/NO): NO